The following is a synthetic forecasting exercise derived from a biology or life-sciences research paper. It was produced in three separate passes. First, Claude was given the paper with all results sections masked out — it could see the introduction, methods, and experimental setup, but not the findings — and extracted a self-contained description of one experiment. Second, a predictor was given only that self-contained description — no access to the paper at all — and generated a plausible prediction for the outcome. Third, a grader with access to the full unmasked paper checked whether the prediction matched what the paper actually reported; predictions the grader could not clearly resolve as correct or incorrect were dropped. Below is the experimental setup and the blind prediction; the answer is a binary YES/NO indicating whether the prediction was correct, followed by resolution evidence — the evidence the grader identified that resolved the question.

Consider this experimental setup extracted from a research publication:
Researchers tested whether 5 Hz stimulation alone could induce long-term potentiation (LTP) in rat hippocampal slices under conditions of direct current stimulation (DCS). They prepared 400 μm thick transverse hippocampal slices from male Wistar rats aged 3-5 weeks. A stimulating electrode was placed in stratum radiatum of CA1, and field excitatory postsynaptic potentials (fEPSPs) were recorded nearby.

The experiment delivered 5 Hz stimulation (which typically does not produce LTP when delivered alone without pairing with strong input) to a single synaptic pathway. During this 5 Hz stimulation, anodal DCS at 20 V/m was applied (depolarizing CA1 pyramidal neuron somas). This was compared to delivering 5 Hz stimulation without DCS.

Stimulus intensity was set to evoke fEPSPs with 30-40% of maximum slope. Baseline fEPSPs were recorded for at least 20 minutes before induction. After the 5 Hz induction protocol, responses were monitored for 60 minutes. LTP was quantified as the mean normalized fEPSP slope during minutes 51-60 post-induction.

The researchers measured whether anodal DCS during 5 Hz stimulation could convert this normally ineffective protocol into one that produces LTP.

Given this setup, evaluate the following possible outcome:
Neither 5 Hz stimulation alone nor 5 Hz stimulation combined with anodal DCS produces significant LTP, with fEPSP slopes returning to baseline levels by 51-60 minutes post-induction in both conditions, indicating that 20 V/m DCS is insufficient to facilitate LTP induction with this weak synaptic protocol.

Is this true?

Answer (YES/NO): YES